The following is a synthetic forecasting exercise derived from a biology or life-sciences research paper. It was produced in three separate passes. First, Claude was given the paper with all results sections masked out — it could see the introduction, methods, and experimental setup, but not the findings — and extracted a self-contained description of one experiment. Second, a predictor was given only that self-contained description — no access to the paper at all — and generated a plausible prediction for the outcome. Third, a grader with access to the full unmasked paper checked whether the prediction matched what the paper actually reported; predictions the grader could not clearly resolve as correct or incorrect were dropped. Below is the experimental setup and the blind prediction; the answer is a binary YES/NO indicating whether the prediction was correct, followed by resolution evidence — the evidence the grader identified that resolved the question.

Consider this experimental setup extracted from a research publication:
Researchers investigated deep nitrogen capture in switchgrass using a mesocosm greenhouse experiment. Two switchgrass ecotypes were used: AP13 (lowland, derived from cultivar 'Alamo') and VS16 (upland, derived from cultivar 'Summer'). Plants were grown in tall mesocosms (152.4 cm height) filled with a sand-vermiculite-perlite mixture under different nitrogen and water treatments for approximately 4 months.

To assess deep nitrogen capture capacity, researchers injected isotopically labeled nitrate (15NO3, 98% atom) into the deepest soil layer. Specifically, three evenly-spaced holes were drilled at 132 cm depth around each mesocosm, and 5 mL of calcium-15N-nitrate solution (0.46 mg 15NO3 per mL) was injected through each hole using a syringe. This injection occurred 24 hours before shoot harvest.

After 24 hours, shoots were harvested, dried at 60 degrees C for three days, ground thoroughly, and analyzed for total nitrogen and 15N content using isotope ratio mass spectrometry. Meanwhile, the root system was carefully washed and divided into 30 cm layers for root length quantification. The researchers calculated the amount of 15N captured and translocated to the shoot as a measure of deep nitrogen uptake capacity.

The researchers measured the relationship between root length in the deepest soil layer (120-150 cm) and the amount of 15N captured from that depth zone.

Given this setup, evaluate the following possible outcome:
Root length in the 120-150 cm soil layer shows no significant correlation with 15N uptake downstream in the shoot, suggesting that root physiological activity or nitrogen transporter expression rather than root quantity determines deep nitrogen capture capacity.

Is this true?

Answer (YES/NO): NO